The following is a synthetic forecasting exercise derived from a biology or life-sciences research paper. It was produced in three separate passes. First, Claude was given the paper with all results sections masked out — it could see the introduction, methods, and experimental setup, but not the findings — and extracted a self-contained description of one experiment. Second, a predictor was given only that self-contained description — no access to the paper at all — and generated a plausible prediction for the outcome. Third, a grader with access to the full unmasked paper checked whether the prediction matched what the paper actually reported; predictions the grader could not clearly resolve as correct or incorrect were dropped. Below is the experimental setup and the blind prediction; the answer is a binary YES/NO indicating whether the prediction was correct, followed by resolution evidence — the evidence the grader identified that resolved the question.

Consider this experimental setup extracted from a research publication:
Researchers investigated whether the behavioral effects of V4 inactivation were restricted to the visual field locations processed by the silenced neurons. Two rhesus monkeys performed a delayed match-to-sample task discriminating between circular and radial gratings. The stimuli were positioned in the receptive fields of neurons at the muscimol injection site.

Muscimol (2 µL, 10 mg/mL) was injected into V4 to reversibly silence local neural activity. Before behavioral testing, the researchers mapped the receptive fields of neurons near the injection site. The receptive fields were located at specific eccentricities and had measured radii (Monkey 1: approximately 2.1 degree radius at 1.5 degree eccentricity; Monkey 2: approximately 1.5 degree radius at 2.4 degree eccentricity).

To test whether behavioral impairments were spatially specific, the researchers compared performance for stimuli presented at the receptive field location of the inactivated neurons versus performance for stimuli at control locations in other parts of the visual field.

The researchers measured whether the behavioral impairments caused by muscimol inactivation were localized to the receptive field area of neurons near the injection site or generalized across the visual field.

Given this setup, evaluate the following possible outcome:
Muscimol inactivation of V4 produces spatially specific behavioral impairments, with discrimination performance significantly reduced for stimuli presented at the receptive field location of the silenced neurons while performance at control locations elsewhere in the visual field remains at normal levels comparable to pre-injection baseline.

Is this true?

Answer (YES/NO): YES